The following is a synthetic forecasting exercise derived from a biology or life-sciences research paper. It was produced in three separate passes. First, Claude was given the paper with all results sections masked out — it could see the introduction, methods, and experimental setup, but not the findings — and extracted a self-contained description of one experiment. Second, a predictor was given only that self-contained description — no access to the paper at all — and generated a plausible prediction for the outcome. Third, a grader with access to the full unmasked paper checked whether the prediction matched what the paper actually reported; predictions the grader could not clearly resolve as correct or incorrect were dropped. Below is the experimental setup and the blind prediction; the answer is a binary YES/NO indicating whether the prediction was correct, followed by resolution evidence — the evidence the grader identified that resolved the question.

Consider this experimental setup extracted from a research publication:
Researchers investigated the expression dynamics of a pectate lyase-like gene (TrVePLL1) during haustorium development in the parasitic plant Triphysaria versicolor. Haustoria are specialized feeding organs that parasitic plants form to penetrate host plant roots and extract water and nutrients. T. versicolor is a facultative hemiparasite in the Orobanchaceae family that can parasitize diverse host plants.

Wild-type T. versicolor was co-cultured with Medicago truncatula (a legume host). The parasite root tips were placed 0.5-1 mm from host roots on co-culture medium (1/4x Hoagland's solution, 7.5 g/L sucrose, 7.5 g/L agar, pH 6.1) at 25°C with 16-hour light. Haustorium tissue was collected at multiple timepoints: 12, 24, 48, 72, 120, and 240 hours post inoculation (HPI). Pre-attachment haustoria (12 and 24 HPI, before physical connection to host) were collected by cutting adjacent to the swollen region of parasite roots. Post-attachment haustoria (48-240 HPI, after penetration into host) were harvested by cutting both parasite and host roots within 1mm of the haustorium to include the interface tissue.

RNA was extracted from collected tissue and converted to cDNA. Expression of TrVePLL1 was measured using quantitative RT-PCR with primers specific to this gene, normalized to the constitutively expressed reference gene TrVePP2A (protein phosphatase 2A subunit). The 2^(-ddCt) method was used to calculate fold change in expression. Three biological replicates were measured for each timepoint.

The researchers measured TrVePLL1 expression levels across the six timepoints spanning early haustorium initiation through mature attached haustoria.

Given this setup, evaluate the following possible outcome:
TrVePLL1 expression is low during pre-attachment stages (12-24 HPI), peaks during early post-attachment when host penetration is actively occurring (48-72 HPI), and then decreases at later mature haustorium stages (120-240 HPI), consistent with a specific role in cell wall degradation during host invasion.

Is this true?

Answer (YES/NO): NO